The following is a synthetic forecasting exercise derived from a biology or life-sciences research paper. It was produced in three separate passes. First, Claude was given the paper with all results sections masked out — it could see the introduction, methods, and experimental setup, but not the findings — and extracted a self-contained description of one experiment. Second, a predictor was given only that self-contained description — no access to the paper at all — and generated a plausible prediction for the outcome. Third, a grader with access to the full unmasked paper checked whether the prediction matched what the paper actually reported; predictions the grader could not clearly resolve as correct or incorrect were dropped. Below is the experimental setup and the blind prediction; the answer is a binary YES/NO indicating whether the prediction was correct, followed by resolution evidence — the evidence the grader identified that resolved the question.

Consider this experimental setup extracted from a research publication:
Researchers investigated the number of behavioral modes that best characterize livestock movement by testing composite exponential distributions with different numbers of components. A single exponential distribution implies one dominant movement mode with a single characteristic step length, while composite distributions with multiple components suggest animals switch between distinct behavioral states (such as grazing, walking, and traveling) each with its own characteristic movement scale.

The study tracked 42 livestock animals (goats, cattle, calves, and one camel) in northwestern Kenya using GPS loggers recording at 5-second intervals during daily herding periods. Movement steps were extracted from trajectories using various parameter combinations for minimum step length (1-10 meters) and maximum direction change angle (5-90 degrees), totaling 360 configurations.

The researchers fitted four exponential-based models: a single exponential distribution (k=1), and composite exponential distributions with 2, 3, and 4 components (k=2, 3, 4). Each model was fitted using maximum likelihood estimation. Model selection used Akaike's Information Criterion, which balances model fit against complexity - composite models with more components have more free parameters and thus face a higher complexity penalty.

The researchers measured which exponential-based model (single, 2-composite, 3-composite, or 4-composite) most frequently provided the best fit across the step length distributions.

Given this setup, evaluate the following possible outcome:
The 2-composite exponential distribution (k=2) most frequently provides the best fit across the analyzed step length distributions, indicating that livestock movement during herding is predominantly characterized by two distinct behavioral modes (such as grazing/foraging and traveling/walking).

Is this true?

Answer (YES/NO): NO